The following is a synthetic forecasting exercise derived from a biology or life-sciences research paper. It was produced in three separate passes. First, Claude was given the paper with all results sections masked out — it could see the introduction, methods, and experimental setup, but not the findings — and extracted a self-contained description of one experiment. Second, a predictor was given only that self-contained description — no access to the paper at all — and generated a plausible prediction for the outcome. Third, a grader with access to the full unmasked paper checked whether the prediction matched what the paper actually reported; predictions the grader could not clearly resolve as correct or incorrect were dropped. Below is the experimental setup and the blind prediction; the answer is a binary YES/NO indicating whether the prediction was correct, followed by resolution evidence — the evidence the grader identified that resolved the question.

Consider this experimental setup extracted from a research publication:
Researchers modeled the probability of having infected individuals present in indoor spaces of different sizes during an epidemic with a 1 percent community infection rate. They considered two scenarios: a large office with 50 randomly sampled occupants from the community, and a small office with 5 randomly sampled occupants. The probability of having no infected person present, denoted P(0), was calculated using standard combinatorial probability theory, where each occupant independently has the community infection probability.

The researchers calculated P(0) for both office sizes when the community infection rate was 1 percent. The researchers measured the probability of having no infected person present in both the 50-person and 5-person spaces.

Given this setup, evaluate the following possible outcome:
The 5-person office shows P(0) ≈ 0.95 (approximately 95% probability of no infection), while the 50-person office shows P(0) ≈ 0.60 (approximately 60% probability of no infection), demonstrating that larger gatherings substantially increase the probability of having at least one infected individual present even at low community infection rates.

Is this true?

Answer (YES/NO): YES